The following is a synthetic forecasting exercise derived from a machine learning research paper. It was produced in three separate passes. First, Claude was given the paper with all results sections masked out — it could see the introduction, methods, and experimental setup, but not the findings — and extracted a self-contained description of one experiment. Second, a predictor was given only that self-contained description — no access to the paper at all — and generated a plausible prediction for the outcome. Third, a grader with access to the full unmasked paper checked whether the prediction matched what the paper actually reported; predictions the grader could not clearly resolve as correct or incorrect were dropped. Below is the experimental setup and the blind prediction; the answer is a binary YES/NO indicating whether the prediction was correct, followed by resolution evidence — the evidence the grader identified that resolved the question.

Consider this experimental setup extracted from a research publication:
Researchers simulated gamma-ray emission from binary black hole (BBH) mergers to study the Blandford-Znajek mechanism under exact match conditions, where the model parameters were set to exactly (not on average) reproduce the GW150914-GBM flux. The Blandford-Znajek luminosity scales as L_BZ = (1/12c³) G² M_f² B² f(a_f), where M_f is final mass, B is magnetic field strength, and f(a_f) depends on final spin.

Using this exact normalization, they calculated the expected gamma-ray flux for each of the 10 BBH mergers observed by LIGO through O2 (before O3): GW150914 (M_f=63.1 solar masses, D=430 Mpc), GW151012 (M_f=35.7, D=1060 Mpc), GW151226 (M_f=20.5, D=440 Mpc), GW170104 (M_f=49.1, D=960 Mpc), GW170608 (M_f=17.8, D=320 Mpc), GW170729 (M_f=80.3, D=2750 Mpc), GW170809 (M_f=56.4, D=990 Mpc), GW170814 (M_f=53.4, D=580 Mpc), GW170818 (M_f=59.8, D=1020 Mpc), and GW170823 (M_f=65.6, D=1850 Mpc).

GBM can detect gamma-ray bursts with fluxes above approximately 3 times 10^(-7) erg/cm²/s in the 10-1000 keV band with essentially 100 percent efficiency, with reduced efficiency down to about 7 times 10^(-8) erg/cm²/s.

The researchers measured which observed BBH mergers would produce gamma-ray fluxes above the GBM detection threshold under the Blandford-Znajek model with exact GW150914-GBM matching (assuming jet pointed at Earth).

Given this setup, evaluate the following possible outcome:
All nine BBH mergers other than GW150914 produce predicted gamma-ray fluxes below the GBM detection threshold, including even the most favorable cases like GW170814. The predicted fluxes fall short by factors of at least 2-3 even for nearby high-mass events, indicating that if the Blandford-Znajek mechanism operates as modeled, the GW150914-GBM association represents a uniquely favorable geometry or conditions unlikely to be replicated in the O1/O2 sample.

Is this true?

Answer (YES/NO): NO